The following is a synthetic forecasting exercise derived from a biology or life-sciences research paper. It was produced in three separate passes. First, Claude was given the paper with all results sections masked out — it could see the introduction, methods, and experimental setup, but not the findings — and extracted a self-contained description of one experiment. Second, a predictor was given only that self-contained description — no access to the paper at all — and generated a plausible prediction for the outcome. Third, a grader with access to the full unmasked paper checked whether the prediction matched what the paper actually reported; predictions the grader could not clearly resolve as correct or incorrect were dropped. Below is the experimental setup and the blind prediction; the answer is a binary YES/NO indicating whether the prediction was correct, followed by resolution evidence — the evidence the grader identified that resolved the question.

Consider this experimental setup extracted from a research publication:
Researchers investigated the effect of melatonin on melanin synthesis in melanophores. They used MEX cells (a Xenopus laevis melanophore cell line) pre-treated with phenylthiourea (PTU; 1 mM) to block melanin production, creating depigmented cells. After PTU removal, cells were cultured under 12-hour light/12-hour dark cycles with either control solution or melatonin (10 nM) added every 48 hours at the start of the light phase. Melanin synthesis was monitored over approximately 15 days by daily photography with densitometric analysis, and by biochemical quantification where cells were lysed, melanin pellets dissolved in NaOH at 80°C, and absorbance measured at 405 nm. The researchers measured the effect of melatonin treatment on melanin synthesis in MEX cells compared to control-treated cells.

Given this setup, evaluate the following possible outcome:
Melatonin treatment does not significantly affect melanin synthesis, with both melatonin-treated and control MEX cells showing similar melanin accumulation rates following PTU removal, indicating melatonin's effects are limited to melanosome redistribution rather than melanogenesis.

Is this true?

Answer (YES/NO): NO